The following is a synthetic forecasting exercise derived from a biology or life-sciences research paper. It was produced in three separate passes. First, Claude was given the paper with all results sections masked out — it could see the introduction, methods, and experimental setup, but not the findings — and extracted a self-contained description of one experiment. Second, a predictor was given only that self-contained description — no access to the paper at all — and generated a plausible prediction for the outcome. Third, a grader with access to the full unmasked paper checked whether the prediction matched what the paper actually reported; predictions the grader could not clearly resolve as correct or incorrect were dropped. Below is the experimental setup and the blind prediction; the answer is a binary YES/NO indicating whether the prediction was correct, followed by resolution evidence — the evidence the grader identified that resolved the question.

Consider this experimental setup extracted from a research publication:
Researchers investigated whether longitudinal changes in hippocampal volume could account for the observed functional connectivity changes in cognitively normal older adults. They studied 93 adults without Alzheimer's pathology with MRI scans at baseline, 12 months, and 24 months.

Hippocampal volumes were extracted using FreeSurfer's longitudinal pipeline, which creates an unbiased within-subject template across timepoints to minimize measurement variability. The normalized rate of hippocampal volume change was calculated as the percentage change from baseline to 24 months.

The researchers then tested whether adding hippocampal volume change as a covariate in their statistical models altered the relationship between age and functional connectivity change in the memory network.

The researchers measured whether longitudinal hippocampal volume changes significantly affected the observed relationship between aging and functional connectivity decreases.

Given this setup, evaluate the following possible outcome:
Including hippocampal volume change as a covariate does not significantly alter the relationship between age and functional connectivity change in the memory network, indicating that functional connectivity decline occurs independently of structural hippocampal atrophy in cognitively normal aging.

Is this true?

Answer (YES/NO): YES